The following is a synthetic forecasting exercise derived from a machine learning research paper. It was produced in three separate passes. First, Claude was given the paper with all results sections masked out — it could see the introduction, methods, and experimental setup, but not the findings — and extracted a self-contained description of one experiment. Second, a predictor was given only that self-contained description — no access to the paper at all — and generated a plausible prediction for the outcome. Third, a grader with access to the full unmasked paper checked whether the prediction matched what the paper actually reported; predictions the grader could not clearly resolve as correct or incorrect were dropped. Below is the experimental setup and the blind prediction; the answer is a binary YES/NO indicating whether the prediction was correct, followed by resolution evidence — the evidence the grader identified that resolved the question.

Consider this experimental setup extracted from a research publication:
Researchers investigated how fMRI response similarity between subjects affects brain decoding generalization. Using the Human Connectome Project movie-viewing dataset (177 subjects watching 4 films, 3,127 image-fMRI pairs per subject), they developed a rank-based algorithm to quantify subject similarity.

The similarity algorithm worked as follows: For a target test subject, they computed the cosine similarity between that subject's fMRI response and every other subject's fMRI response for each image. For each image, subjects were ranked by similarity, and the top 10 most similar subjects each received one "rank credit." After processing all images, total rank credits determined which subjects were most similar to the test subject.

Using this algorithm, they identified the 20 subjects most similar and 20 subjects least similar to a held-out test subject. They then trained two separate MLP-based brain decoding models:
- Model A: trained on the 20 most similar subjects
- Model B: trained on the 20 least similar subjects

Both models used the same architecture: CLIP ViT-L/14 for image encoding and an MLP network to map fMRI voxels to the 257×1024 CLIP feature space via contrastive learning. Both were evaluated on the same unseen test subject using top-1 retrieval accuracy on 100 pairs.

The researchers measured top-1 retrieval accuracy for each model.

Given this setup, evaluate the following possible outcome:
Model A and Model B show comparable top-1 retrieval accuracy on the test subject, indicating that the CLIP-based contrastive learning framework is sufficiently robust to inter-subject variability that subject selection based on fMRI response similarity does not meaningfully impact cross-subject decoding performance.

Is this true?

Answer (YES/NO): NO